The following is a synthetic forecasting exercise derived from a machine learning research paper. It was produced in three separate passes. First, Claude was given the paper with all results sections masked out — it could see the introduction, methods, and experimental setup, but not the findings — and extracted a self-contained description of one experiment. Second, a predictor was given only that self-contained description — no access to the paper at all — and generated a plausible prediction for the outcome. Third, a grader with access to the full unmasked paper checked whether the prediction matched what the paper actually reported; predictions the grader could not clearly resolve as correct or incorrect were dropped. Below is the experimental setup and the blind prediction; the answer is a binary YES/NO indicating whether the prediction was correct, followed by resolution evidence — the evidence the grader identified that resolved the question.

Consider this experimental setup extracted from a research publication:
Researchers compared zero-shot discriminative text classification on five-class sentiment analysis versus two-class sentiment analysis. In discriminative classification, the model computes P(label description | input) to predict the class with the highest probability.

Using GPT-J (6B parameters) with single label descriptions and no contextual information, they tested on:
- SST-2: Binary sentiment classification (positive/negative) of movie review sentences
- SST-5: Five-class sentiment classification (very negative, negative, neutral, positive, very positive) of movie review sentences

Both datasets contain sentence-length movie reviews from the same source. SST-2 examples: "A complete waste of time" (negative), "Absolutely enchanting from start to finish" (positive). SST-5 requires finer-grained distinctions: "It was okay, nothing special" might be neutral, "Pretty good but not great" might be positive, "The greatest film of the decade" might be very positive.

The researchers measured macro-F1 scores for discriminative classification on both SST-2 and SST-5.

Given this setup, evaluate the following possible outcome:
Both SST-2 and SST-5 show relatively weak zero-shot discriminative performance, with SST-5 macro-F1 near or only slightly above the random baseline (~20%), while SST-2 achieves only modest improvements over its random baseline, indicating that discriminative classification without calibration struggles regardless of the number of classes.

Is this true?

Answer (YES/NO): NO